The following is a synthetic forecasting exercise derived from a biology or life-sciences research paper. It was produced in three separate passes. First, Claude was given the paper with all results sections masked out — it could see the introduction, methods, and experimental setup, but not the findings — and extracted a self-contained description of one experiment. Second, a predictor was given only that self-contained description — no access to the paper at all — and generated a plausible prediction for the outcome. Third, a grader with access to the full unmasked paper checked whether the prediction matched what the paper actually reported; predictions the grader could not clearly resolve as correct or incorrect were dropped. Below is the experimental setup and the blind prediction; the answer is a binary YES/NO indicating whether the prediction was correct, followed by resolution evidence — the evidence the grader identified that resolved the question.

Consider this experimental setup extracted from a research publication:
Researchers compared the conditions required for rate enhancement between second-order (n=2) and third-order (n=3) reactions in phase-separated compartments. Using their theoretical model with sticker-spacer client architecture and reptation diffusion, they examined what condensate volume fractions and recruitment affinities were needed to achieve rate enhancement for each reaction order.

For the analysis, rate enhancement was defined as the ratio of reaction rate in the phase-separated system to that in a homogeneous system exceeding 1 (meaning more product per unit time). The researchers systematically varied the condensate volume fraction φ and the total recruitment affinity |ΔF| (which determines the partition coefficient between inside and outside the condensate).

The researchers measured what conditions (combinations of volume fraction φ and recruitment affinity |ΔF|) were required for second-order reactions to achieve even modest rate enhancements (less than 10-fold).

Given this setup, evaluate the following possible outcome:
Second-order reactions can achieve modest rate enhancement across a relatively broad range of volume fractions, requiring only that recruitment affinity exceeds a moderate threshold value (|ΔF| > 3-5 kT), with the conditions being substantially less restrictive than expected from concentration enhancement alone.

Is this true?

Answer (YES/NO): NO